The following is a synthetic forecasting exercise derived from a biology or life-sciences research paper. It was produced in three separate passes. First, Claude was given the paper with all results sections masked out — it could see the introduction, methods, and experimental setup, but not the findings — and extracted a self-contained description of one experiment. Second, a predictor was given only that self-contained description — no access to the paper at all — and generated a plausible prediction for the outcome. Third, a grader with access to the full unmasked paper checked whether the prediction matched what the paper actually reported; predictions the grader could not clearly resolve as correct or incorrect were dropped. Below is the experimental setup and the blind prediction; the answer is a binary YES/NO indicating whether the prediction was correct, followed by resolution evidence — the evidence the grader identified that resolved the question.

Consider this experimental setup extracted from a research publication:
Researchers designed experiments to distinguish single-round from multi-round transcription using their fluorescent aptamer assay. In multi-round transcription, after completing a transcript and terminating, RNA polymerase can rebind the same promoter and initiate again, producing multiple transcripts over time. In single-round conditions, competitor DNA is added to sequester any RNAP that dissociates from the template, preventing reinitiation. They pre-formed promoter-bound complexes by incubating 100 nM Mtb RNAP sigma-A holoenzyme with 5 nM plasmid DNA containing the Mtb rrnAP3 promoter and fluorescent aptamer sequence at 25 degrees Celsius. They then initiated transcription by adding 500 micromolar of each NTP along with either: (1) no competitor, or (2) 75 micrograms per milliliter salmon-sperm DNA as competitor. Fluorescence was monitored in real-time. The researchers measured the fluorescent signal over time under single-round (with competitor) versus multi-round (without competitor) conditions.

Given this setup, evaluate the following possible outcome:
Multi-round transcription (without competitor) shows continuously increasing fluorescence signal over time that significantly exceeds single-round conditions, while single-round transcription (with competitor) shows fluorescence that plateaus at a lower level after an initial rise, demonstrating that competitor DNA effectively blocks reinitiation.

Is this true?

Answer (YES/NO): YES